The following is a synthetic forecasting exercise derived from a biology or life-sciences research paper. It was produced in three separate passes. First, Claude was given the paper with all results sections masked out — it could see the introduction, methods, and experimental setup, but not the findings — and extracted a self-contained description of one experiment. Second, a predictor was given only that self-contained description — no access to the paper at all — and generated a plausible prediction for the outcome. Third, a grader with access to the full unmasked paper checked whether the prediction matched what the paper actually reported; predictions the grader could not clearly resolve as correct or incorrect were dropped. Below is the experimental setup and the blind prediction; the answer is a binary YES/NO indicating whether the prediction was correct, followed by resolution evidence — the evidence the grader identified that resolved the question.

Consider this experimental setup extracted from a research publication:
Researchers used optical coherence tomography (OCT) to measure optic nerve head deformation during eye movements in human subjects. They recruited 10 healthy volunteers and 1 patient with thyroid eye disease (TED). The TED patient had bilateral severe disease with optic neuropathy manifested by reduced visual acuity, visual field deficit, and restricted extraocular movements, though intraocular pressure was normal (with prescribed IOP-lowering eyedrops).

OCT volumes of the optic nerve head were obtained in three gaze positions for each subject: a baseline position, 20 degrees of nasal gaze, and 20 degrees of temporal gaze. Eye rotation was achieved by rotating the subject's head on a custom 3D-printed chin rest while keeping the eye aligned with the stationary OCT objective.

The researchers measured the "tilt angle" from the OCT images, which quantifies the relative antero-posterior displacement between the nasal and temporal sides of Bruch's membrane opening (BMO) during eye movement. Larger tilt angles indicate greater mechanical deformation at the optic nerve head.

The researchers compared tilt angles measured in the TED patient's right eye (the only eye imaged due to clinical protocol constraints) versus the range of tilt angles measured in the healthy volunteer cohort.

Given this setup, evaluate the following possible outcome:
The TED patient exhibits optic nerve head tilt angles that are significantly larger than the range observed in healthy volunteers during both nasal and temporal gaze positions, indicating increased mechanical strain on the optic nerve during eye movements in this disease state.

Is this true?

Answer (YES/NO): YES